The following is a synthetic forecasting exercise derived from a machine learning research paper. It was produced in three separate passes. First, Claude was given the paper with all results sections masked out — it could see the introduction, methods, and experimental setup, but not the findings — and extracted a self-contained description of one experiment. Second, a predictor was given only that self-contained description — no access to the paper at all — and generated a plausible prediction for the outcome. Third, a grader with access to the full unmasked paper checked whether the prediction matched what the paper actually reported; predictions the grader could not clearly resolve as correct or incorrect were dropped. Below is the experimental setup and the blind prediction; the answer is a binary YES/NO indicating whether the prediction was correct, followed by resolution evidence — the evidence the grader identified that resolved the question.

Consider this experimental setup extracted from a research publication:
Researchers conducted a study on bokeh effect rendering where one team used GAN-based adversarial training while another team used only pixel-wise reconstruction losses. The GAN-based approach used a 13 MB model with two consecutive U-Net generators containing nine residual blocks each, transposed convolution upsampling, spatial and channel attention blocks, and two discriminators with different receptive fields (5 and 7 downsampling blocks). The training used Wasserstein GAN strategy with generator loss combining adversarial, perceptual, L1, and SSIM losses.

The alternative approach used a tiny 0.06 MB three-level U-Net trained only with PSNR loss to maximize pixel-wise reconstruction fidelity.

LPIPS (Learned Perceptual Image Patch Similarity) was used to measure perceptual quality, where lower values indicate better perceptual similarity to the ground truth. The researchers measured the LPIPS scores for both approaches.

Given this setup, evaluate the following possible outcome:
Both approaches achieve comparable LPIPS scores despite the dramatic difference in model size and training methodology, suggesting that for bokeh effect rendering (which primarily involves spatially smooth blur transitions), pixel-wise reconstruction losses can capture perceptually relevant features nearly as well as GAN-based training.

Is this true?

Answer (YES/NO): NO